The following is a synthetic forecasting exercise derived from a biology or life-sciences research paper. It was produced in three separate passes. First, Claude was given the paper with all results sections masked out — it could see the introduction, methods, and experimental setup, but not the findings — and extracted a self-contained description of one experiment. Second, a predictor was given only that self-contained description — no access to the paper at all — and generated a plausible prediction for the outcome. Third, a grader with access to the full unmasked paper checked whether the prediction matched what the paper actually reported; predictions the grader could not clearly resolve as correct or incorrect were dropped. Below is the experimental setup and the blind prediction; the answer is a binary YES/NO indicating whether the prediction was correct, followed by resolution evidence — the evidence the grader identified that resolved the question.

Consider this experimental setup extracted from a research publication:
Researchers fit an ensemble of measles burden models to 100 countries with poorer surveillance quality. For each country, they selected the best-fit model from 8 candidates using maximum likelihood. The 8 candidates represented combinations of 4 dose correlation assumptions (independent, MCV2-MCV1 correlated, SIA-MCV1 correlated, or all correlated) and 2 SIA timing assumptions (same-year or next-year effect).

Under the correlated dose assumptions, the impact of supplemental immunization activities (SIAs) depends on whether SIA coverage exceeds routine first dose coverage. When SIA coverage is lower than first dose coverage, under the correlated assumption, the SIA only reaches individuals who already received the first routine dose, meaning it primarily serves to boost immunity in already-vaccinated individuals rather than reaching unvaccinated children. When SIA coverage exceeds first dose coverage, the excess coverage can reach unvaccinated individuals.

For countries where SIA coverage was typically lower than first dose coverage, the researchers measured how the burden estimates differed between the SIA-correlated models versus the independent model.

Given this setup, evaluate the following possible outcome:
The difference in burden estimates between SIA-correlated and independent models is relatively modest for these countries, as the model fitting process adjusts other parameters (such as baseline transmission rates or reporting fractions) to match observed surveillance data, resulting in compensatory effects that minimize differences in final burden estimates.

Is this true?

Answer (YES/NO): NO